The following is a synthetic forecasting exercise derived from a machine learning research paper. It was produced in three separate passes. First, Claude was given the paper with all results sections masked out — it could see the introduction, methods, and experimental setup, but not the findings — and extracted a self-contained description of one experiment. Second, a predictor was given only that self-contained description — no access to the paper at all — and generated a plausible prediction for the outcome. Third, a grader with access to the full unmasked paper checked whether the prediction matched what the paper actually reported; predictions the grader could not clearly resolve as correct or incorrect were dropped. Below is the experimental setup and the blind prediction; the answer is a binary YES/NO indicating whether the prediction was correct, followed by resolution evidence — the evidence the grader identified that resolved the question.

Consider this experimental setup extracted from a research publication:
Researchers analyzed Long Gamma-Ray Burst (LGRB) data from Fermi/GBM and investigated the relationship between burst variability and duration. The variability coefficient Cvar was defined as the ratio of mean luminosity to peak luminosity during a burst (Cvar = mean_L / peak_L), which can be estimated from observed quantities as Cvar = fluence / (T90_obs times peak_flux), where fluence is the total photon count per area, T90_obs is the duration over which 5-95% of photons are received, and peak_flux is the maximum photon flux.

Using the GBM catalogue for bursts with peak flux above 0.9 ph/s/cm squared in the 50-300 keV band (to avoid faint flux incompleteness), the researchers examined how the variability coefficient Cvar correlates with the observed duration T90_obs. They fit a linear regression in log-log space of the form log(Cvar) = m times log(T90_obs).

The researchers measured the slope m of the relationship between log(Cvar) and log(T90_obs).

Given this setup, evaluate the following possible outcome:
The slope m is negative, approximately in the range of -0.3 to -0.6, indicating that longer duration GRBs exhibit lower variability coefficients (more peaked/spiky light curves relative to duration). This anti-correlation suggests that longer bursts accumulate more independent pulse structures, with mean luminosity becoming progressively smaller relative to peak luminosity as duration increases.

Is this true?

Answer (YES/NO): YES